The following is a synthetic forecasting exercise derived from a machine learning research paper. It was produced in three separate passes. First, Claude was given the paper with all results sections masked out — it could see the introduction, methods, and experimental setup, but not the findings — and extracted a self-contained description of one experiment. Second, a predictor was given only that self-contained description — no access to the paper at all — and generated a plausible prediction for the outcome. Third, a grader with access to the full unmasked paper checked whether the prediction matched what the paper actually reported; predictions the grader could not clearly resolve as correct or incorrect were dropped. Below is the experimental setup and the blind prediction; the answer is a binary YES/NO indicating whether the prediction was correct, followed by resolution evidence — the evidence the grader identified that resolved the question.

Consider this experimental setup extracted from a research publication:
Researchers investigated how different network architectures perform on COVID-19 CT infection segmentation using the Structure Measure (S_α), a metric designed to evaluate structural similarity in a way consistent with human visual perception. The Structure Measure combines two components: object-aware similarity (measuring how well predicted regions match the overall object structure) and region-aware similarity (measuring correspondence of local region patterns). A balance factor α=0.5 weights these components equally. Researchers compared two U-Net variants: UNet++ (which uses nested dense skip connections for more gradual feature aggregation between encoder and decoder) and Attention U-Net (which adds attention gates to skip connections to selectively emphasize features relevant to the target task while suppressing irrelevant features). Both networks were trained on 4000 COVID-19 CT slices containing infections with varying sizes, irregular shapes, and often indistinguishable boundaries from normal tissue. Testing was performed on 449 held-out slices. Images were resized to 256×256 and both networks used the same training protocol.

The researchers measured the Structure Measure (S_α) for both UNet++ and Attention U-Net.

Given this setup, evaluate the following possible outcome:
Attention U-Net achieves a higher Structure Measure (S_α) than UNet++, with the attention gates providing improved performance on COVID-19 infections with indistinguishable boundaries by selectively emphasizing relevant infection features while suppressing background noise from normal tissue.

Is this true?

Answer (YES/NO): YES